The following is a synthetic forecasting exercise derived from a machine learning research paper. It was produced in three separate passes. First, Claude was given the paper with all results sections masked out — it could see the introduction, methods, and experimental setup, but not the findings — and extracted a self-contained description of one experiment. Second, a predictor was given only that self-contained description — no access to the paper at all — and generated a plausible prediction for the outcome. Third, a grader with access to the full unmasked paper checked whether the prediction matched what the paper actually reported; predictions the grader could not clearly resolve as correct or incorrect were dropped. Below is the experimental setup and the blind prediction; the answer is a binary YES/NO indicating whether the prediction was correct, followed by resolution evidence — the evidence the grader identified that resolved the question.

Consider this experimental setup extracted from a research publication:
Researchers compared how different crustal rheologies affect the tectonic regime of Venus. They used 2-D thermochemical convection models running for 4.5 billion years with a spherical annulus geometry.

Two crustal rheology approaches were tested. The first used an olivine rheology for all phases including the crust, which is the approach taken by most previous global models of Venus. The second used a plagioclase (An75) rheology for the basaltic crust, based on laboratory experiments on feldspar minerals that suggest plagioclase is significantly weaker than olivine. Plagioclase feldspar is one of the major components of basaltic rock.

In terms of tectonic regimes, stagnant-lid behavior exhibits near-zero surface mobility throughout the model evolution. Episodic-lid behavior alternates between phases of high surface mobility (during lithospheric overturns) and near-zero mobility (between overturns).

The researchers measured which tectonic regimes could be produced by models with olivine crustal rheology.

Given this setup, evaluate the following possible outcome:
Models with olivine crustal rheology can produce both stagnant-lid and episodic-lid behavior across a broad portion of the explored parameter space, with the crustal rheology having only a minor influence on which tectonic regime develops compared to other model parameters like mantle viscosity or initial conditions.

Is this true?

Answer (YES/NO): NO